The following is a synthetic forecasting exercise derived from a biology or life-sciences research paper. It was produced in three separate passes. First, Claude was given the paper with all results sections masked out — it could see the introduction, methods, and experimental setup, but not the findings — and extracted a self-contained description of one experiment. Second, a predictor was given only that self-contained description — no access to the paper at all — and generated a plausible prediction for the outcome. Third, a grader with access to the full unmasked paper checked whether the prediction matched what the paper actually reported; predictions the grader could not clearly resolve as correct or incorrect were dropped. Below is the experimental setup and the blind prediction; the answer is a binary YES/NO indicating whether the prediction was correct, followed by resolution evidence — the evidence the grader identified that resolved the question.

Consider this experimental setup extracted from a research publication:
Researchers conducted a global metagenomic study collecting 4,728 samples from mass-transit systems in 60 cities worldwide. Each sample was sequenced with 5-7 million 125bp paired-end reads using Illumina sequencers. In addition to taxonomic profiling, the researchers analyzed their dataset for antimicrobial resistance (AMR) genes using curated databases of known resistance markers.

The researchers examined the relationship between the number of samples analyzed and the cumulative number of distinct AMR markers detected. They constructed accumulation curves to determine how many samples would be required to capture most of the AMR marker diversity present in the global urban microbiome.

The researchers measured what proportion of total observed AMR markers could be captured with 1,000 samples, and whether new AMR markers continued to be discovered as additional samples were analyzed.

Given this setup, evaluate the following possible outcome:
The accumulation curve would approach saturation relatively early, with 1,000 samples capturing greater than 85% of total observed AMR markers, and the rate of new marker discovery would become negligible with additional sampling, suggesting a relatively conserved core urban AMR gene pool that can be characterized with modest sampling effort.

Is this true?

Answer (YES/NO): NO